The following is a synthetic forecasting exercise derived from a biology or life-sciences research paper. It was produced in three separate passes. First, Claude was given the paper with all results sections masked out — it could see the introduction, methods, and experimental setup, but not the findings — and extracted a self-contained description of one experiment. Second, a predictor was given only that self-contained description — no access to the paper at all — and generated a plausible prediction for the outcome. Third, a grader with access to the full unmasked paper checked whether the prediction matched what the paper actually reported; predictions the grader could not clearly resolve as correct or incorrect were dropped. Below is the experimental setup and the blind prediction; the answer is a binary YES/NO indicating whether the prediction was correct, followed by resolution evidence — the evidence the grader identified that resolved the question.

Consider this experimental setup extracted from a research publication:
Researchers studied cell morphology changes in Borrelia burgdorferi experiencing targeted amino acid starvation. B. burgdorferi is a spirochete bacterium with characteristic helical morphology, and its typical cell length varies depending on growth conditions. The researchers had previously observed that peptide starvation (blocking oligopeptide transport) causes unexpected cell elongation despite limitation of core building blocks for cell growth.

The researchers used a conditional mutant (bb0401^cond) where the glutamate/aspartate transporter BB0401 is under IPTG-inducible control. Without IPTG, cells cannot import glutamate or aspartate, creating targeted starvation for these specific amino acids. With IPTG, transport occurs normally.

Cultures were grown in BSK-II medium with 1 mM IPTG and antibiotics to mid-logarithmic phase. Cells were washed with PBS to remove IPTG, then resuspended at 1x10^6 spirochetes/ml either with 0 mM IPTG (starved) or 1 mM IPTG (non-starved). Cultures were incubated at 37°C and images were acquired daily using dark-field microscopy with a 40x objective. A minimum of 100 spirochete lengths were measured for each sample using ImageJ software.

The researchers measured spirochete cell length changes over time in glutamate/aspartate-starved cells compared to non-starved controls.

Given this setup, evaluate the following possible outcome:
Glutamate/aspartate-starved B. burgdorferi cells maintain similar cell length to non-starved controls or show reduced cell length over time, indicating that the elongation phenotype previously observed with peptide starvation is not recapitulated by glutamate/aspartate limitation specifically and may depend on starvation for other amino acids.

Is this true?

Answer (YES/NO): NO